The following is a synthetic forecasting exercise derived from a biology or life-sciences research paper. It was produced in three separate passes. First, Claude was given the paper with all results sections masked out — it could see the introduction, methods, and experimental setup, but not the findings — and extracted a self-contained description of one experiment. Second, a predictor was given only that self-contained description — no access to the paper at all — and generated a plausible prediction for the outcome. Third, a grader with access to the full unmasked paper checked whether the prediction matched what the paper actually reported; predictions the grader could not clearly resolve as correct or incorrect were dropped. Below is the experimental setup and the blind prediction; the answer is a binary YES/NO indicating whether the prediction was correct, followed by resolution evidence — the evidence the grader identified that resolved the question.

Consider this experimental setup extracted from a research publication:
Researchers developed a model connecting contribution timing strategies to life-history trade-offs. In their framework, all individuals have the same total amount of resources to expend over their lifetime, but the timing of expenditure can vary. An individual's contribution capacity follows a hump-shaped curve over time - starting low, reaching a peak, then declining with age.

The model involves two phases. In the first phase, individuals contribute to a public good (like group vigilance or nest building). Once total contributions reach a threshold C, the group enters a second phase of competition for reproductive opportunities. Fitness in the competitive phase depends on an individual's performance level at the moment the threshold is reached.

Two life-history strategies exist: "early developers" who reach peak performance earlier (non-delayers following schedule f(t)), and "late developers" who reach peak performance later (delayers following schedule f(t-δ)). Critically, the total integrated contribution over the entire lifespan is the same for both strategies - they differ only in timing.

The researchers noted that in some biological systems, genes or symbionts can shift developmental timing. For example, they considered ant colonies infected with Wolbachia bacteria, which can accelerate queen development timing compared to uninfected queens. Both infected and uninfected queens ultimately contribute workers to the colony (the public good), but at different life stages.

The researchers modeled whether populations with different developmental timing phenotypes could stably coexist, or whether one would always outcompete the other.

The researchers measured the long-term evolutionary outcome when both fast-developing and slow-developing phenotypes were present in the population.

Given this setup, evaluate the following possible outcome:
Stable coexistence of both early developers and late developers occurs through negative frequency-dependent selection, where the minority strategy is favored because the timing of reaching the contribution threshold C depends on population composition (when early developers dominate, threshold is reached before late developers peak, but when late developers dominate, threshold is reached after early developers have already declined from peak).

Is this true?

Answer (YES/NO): NO